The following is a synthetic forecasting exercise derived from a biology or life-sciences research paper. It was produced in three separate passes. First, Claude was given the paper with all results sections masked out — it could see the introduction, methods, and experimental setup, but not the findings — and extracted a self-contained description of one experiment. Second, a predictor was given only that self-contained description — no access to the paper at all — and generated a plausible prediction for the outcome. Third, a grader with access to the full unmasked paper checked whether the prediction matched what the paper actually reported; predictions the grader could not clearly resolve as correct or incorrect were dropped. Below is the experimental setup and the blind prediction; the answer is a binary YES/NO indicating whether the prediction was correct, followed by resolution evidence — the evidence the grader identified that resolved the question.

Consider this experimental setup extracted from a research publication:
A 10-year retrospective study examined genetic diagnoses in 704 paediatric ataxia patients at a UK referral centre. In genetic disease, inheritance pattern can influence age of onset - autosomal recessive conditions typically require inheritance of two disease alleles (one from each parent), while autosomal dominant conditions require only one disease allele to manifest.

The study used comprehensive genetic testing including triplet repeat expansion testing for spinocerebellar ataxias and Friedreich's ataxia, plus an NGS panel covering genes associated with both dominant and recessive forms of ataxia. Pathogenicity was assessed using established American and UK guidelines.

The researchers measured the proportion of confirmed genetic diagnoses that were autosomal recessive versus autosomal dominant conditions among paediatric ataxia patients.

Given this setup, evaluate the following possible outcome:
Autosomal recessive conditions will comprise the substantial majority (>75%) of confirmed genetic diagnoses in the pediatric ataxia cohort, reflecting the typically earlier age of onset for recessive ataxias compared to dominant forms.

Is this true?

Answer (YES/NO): NO